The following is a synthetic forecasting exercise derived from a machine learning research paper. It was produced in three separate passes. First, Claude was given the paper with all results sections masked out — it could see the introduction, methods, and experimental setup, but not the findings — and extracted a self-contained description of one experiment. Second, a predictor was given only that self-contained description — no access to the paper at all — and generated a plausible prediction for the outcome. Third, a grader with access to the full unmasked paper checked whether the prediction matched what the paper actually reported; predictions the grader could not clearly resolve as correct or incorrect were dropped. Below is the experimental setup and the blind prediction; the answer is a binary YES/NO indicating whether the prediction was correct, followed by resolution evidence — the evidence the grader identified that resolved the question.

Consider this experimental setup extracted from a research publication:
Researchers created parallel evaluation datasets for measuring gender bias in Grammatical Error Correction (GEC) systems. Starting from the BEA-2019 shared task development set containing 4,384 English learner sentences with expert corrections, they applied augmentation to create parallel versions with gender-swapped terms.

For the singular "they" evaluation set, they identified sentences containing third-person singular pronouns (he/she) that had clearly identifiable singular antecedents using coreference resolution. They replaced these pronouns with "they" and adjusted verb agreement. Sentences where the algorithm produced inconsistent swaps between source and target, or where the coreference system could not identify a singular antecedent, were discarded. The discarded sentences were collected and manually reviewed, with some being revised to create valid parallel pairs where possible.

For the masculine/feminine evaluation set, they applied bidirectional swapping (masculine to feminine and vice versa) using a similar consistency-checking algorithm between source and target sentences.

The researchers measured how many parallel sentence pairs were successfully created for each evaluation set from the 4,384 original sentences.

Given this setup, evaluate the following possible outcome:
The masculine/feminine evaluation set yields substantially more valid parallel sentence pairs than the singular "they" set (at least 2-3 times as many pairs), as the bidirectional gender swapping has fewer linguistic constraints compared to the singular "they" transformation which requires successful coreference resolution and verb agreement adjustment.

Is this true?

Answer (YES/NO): YES